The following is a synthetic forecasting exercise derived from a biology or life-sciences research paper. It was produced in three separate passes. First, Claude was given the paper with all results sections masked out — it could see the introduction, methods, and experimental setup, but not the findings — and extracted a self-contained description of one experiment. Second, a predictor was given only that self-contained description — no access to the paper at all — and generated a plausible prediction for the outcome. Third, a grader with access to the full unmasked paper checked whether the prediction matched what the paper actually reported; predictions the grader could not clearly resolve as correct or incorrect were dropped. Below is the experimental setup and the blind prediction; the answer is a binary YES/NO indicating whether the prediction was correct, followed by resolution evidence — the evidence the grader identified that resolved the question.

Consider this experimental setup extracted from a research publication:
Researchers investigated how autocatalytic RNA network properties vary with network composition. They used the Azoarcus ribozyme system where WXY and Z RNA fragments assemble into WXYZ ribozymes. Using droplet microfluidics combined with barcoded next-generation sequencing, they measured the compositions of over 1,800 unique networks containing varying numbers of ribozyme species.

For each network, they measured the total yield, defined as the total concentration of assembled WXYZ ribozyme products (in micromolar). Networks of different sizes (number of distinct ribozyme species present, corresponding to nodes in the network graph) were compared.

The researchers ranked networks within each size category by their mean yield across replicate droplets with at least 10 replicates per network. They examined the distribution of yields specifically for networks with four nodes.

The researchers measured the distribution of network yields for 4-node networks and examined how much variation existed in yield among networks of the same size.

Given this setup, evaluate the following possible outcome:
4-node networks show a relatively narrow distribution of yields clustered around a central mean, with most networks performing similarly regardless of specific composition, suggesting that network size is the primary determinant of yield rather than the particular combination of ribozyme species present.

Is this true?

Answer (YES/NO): NO